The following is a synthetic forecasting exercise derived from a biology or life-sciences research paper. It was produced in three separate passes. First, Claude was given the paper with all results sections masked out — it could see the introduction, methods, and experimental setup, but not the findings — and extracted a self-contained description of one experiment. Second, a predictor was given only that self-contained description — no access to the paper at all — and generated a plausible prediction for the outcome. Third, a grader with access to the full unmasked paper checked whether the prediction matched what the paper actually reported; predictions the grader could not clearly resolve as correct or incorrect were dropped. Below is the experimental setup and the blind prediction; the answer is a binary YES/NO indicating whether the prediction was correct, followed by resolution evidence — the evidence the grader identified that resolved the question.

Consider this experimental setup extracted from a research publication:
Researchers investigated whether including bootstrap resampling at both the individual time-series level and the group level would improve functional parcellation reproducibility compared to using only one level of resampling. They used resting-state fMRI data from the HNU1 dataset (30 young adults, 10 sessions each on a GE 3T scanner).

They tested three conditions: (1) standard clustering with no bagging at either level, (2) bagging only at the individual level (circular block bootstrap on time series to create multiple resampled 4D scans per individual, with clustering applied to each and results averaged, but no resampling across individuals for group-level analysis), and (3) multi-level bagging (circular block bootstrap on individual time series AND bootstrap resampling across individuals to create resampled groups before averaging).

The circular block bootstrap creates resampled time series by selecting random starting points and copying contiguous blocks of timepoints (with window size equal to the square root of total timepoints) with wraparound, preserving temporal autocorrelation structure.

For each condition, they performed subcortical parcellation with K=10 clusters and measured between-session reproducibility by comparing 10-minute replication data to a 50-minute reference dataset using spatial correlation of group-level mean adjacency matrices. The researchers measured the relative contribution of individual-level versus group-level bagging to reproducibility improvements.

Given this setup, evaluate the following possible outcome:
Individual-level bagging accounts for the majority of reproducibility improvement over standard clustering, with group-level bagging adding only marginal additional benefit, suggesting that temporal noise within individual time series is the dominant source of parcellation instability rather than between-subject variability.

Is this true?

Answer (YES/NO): NO